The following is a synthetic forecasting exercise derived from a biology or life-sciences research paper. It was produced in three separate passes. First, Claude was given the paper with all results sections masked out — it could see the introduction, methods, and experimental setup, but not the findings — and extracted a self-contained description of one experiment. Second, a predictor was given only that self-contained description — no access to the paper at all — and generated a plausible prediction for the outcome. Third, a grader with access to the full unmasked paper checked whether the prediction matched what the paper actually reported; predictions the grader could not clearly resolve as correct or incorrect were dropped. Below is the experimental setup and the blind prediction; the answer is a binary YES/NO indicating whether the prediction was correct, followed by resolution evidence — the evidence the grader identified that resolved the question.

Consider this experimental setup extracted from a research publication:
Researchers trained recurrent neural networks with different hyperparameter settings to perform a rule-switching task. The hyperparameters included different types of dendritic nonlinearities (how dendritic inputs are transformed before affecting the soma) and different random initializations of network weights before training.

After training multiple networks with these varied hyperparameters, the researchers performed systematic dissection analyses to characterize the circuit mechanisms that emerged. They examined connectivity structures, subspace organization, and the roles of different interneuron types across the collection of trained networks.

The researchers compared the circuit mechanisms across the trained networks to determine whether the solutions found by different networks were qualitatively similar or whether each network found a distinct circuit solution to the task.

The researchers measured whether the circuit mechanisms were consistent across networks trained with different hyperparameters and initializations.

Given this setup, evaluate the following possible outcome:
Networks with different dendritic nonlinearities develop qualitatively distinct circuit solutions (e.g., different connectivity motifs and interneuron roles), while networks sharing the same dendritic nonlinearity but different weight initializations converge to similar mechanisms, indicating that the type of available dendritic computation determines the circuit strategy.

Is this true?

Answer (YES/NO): NO